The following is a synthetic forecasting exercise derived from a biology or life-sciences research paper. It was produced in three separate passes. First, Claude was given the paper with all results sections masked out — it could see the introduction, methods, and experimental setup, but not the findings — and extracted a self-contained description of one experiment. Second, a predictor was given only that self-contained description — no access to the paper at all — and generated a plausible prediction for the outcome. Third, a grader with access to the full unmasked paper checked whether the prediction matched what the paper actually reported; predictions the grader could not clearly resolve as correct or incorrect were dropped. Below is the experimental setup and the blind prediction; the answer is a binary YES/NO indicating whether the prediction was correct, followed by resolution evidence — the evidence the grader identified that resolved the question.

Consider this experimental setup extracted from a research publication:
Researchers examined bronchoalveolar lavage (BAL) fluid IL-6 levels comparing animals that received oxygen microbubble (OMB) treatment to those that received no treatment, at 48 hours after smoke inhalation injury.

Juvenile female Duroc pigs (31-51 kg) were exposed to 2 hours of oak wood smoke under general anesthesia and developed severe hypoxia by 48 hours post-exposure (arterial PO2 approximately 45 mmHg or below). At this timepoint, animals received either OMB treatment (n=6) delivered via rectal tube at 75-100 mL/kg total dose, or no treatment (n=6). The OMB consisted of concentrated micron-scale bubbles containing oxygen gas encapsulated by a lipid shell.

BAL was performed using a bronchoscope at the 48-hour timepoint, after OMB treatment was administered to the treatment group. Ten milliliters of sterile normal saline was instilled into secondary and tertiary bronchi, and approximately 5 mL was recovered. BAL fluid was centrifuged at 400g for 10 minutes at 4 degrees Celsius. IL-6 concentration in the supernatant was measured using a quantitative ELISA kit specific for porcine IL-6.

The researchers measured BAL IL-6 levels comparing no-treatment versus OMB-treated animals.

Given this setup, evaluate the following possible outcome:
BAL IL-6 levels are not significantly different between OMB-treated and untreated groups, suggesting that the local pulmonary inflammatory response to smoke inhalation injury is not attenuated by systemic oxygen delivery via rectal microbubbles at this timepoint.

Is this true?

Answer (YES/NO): NO